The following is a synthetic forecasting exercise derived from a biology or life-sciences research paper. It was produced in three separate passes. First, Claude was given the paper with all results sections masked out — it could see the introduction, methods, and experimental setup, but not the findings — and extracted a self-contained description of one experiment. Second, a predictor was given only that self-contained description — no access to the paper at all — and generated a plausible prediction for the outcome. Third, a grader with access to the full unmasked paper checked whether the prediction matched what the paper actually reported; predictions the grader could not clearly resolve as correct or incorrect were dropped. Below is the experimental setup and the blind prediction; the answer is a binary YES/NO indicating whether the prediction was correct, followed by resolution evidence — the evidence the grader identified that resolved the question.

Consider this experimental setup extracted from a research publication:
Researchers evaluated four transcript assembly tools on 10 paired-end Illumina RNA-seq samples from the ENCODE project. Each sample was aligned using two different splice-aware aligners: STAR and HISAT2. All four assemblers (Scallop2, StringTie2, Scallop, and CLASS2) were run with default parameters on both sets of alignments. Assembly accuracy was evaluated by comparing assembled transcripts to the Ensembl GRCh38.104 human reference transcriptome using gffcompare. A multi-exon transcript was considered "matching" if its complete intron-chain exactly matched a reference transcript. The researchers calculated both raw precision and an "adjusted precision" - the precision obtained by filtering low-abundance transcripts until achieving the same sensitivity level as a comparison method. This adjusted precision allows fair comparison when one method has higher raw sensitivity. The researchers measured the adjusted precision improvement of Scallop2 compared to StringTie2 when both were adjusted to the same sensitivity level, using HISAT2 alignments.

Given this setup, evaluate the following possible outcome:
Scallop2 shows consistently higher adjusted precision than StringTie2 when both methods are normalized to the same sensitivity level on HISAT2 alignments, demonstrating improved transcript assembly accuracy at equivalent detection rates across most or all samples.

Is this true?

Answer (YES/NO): YES